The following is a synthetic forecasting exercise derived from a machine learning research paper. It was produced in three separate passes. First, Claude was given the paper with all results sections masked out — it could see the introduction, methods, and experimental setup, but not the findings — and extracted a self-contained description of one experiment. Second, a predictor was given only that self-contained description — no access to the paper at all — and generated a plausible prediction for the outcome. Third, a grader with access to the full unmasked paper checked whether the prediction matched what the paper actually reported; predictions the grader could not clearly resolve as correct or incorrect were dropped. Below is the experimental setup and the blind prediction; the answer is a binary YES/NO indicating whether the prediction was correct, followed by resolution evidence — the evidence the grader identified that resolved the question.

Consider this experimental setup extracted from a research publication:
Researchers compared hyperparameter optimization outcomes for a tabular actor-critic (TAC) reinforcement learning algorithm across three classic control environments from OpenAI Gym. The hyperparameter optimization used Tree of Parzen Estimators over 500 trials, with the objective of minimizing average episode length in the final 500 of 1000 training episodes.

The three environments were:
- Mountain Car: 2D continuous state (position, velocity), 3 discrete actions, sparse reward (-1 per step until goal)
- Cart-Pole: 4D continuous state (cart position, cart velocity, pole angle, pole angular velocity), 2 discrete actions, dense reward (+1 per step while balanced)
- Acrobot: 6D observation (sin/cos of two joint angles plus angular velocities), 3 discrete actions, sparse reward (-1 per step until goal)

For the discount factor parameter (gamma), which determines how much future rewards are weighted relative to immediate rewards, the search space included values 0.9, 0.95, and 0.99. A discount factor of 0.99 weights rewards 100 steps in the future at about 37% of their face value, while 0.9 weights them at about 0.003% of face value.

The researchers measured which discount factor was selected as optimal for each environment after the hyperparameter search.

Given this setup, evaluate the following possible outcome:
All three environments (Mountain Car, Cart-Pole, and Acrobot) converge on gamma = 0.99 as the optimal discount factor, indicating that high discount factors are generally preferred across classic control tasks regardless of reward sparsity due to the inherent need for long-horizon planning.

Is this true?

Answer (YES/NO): NO